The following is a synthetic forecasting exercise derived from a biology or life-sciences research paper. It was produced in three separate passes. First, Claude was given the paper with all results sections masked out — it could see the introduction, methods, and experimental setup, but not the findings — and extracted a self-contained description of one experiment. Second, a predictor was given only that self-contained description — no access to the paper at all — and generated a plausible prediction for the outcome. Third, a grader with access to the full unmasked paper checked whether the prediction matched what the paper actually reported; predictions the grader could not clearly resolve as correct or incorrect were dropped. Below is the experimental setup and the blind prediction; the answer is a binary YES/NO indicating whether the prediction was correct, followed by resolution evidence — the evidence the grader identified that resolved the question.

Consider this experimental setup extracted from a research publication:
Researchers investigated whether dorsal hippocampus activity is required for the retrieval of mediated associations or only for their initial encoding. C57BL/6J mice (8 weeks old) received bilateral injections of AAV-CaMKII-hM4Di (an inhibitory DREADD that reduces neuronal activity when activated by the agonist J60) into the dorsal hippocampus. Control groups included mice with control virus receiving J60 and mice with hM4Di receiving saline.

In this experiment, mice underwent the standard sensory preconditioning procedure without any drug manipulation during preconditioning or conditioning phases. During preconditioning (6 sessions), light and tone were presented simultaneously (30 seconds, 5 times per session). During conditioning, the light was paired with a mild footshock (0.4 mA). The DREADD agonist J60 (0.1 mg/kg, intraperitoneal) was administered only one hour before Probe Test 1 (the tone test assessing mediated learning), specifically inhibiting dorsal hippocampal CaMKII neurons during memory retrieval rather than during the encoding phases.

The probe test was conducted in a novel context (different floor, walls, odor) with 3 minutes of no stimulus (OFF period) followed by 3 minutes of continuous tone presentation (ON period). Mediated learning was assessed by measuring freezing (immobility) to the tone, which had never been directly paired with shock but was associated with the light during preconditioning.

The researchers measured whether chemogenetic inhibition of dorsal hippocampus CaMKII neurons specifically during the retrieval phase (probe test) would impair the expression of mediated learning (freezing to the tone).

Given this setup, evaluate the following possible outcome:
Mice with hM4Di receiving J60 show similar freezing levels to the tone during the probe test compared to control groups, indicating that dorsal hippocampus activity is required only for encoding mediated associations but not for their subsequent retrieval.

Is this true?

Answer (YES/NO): YES